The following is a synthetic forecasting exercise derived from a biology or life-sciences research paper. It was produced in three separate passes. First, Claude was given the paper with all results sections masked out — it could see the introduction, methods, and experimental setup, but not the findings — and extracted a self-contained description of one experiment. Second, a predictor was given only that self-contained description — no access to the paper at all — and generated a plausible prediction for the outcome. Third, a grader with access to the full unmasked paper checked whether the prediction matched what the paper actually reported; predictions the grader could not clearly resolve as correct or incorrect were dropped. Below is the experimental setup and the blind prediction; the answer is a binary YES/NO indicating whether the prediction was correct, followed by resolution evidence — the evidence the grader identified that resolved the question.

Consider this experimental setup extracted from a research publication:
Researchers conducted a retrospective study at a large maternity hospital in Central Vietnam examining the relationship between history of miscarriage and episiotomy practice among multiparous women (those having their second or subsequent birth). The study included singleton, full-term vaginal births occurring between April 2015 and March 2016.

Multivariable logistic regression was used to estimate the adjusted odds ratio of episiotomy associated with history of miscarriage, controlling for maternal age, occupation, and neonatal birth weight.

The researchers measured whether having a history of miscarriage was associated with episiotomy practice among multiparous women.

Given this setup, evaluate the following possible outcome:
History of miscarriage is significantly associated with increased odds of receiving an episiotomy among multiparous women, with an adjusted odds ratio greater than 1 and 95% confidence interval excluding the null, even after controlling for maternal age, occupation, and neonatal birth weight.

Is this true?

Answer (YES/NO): YES